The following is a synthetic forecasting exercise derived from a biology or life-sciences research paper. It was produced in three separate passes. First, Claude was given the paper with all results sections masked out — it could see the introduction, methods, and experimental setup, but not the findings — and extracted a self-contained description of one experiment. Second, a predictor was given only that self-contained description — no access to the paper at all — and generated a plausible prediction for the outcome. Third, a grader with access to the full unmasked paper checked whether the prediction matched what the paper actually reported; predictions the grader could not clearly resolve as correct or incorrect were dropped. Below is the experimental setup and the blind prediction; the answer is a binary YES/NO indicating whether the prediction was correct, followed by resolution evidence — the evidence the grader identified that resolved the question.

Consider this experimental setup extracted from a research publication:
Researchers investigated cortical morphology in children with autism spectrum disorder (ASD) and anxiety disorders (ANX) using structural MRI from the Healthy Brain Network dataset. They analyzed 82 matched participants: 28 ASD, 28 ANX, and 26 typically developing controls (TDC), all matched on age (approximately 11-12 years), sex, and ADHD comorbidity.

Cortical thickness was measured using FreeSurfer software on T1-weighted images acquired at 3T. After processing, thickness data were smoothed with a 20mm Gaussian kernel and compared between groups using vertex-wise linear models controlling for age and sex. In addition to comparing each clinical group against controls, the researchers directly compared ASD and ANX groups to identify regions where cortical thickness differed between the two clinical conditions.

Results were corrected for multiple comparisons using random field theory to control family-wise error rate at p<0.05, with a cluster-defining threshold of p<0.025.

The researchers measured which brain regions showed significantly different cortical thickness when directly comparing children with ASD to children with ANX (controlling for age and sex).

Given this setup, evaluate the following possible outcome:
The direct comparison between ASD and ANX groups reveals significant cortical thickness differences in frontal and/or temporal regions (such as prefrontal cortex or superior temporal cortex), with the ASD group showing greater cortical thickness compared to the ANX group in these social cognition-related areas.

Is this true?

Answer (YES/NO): NO